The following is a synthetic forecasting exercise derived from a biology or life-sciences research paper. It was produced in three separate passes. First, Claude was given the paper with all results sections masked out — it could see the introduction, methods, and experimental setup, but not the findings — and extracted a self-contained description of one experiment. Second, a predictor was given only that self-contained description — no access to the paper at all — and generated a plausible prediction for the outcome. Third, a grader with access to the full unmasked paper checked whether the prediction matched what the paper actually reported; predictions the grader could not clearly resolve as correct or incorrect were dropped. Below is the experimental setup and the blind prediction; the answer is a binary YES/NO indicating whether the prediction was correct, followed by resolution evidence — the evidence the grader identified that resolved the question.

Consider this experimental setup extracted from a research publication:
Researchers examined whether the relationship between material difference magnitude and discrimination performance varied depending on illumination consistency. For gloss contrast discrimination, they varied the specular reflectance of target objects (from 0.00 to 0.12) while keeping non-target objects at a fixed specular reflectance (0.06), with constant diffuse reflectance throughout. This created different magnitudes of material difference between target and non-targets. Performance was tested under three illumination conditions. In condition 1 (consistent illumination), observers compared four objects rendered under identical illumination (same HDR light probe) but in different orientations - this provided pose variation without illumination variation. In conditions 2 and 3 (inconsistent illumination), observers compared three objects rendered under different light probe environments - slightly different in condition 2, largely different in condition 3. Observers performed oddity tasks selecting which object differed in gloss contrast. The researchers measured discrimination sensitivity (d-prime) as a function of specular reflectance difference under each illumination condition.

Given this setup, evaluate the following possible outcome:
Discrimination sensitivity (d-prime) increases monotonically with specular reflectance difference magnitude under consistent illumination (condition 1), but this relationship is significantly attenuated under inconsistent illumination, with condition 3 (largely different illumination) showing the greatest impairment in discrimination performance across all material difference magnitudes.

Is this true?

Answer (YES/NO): YES